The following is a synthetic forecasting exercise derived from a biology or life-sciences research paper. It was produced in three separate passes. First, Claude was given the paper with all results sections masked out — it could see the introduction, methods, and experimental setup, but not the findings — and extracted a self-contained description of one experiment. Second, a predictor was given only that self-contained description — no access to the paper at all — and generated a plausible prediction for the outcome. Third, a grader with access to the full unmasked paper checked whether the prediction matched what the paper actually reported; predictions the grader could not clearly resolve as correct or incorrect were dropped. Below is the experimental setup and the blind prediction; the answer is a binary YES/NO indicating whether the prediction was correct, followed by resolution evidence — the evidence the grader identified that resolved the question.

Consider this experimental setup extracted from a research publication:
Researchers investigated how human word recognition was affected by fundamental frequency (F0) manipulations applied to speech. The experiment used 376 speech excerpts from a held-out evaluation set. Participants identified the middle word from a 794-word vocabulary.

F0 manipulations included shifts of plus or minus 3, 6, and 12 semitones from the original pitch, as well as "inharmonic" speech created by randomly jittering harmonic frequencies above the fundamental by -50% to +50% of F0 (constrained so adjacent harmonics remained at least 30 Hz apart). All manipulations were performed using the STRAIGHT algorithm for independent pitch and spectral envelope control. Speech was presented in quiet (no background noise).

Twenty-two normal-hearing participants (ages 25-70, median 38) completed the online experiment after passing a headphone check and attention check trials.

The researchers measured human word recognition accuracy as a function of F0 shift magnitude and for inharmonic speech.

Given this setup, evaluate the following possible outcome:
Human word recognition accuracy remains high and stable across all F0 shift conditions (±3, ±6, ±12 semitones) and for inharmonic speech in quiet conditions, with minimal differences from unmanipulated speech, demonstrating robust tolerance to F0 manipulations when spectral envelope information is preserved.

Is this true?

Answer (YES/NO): YES